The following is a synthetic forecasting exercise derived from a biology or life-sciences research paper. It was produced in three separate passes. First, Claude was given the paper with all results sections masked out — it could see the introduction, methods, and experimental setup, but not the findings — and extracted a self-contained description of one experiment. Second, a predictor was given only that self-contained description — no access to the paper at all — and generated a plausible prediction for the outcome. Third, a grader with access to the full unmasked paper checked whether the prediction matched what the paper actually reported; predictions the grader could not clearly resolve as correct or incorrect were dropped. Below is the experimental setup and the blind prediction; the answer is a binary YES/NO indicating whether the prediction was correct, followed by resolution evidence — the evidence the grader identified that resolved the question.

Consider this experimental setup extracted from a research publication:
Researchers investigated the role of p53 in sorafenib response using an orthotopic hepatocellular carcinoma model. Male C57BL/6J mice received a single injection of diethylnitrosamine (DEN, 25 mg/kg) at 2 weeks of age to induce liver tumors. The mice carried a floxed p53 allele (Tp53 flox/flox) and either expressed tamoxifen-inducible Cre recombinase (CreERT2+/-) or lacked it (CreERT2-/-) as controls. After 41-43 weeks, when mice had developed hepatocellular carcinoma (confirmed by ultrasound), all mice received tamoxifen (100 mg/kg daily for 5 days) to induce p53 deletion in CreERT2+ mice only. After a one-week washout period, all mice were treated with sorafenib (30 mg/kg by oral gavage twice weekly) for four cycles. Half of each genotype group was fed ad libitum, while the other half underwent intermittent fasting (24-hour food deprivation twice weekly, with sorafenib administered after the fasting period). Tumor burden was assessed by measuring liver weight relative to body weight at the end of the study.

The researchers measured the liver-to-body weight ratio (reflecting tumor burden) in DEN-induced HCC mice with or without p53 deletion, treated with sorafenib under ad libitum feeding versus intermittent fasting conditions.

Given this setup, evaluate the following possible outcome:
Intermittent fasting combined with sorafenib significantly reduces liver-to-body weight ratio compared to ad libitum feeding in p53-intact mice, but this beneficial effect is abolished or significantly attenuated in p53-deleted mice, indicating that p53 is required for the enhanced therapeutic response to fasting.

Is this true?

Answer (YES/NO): YES